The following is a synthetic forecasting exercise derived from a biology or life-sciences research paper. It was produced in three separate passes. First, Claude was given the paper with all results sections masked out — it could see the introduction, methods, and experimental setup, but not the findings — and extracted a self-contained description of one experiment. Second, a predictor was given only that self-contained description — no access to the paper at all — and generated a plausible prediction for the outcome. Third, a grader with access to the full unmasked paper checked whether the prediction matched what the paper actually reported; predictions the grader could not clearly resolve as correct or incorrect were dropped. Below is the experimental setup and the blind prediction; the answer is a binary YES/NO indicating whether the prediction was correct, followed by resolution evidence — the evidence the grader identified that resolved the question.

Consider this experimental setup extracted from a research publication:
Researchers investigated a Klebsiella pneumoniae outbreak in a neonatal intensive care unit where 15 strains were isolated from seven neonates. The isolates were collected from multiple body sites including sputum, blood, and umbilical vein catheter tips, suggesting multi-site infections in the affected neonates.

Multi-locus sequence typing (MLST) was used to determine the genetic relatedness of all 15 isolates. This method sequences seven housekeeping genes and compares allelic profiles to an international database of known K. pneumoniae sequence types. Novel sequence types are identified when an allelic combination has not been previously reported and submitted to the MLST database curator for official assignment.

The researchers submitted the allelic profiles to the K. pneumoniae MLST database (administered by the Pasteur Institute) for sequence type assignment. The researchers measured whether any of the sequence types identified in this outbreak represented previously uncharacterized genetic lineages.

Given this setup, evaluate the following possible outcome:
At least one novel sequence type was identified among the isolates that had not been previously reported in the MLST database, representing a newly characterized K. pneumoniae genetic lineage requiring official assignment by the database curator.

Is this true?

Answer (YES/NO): YES